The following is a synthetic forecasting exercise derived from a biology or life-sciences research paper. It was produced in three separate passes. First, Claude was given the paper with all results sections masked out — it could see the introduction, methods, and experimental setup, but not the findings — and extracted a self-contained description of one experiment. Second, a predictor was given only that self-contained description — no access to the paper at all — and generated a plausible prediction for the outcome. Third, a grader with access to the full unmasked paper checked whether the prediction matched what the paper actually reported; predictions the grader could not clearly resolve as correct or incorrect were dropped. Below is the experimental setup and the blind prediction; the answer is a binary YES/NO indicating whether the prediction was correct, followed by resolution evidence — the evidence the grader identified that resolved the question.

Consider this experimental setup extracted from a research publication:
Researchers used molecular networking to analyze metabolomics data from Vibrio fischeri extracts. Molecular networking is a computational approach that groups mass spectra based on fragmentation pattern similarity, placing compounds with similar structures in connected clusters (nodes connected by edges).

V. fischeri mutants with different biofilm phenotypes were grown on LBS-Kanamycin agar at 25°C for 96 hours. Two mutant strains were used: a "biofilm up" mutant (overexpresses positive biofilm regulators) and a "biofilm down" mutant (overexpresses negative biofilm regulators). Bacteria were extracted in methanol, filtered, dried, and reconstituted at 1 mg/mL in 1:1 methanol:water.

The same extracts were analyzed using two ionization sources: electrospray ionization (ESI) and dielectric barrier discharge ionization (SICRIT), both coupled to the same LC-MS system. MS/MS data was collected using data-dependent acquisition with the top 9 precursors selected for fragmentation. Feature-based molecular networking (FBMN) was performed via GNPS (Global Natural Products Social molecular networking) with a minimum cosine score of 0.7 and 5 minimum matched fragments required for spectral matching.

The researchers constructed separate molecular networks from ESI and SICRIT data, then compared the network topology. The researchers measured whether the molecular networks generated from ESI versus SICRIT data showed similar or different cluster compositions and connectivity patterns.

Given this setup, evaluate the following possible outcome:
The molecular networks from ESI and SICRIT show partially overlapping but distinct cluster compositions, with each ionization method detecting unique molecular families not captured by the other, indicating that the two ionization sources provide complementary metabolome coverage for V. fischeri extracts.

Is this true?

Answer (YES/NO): YES